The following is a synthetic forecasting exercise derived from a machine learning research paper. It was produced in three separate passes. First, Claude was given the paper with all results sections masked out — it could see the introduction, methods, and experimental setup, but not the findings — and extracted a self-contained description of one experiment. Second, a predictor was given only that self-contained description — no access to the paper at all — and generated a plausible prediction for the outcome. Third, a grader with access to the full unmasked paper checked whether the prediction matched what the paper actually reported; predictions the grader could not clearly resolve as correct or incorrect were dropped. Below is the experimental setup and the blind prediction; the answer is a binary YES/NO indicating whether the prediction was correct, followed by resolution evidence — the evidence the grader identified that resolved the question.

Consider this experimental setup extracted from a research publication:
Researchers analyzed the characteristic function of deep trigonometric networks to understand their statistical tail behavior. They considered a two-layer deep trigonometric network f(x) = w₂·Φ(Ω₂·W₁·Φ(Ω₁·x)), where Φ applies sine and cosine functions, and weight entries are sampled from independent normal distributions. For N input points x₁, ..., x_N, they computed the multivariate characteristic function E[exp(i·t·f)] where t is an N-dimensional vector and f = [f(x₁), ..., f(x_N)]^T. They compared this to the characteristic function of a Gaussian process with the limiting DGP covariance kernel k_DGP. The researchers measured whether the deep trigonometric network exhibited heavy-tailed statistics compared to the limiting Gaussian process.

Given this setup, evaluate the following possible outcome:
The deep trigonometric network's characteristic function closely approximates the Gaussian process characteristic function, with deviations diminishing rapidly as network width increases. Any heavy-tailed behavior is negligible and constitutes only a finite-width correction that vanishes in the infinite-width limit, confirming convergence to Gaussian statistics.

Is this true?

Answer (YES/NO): NO